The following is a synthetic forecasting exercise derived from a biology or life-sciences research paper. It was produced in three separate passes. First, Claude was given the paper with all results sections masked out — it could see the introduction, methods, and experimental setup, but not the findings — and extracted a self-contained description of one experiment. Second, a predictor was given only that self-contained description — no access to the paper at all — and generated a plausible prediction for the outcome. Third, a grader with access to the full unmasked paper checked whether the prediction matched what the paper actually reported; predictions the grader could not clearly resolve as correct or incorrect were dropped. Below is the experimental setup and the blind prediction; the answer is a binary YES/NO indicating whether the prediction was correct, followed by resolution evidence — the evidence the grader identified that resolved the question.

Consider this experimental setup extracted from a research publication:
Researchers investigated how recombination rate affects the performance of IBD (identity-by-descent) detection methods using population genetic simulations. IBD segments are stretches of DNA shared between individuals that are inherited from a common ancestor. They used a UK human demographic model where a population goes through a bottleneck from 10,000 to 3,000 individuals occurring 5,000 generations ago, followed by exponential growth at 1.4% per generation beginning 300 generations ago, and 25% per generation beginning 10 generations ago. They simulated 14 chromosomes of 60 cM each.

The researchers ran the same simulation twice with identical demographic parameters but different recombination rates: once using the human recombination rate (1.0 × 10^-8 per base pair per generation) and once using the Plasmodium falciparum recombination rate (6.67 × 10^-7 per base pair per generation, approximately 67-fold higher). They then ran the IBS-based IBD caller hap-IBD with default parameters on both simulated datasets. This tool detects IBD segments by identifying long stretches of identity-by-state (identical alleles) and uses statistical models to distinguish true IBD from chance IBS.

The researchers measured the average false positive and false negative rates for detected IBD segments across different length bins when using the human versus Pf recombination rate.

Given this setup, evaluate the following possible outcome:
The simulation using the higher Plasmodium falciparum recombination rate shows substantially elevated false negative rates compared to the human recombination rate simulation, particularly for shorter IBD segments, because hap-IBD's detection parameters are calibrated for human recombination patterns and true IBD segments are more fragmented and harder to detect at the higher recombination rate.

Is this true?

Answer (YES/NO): YES